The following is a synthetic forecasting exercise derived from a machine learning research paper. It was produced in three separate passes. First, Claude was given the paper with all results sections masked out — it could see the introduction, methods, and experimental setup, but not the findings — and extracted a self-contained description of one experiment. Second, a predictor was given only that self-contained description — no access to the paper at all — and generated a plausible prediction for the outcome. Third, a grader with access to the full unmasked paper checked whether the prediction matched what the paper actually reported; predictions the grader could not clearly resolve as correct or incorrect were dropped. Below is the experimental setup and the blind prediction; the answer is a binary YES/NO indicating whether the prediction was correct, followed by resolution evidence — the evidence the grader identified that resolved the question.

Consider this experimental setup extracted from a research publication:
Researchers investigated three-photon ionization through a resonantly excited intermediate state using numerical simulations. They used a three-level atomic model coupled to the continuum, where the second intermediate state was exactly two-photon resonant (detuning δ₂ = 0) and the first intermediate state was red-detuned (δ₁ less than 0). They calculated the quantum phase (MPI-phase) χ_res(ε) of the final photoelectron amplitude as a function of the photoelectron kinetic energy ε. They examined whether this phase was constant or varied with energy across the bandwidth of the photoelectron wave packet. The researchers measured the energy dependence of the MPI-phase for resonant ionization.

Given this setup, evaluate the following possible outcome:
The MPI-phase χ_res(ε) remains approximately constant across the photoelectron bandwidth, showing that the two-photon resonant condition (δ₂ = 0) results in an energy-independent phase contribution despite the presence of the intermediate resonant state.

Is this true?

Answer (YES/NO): NO